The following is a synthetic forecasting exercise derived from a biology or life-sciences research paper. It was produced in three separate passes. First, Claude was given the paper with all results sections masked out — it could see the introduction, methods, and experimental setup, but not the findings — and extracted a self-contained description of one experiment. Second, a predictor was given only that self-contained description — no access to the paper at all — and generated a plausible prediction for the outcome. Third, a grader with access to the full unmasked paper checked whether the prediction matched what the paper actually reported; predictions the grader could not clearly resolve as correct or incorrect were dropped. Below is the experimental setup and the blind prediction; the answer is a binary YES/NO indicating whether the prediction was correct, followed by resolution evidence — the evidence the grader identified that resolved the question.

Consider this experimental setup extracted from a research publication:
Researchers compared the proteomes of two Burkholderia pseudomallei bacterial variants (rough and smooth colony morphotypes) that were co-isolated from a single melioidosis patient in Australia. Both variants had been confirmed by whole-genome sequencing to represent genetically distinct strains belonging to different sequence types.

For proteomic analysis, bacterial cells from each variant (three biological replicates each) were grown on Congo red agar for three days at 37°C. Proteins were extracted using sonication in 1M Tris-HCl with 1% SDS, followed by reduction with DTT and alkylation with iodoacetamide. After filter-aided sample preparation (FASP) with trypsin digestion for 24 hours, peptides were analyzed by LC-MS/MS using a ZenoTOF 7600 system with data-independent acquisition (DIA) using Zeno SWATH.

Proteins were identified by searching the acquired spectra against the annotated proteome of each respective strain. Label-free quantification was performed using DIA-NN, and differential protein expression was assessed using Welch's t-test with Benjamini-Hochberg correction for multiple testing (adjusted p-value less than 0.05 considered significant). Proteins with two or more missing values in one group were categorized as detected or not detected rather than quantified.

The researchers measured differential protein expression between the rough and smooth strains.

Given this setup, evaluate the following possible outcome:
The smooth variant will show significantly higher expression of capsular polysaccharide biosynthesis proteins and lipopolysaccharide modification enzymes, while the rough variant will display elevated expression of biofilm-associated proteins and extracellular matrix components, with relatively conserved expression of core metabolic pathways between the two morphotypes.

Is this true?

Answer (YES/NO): NO